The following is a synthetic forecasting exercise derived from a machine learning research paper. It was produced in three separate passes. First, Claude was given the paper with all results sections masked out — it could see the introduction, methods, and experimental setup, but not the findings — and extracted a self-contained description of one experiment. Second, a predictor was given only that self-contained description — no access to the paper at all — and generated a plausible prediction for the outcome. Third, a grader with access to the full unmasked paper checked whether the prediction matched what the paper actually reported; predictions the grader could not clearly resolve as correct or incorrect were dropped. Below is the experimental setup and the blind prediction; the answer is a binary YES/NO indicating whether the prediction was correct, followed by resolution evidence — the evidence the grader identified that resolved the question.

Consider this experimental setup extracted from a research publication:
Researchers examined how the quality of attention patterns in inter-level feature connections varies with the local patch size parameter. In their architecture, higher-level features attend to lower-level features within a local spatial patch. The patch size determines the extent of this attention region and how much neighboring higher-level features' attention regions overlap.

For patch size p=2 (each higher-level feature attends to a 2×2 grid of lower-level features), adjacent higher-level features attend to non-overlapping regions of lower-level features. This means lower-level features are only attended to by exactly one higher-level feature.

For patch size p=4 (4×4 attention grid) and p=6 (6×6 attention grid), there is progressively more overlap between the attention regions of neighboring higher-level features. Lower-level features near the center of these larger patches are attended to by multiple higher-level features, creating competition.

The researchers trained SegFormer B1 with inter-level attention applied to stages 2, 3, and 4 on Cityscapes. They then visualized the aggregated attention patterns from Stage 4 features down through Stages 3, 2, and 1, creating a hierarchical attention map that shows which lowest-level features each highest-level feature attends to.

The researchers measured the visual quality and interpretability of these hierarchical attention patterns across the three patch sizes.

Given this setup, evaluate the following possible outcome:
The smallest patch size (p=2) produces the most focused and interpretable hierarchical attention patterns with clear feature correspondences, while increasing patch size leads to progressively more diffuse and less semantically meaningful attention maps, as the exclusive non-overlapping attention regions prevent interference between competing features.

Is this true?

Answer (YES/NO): NO